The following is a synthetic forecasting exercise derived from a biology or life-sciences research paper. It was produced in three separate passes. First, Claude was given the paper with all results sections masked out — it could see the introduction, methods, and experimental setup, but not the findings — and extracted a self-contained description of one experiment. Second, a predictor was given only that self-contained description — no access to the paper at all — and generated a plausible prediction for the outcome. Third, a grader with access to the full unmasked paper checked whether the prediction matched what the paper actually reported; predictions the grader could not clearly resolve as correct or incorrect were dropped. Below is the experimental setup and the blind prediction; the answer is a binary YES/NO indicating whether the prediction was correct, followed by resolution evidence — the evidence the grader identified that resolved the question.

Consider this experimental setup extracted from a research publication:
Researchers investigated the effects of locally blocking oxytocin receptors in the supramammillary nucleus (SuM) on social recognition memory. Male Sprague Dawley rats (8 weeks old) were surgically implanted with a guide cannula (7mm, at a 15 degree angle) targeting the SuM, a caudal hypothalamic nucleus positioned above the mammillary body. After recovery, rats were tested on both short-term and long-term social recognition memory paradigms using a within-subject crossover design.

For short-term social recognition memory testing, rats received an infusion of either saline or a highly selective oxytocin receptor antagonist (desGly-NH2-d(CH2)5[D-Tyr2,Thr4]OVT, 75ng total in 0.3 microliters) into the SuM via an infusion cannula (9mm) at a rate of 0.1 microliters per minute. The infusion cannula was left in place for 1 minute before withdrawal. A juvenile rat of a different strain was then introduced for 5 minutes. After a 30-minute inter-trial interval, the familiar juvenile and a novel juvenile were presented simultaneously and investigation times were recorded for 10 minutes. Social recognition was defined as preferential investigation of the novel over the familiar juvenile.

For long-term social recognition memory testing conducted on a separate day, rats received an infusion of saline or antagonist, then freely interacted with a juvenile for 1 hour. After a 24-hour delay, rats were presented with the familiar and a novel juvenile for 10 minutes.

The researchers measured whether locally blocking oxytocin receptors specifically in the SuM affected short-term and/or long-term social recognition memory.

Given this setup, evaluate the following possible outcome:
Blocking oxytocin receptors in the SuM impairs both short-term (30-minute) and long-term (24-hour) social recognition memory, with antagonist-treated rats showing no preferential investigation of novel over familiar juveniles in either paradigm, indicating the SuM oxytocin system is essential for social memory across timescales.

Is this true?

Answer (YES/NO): YES